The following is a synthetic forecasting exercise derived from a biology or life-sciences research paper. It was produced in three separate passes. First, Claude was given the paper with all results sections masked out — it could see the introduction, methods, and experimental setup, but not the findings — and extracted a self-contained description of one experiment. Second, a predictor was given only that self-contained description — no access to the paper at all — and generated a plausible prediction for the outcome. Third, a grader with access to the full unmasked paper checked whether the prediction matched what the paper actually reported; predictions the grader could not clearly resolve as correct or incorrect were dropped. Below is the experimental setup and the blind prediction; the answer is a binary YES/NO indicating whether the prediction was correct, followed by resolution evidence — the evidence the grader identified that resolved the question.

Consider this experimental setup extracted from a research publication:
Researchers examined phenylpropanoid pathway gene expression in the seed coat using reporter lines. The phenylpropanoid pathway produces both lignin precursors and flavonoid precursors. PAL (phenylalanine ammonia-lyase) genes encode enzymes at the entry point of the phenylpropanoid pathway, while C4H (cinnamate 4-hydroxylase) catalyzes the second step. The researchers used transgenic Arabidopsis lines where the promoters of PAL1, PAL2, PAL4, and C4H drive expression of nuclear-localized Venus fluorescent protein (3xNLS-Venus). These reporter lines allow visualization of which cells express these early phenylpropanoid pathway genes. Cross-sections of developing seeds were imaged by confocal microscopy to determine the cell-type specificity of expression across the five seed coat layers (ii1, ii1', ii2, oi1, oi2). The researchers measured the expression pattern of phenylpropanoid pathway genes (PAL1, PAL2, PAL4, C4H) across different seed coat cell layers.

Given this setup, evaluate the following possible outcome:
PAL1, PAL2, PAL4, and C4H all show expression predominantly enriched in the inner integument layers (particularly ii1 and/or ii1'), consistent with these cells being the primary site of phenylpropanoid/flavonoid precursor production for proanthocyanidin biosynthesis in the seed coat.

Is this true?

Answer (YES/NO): NO